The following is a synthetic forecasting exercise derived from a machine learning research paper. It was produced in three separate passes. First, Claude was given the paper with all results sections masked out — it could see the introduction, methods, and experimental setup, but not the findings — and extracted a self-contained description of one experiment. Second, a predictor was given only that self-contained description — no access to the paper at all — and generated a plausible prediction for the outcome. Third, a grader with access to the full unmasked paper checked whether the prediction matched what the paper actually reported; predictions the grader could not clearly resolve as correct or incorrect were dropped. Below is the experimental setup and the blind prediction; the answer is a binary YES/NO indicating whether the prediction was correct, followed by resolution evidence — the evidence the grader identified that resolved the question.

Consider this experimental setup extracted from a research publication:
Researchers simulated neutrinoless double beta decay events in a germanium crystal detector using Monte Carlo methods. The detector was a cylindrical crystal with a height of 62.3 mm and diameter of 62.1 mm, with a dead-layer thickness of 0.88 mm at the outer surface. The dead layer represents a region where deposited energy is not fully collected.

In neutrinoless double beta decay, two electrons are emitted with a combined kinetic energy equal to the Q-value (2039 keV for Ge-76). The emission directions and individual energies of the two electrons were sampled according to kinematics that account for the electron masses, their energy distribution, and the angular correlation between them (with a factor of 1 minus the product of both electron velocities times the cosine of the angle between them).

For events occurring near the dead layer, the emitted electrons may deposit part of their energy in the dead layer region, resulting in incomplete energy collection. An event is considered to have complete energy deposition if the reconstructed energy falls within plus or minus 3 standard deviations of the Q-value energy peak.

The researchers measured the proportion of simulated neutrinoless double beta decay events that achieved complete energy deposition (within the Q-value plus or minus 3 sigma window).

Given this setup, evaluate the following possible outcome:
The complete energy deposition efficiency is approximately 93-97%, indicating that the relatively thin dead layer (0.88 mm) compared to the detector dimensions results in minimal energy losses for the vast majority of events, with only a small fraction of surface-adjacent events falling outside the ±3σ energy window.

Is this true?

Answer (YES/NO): NO